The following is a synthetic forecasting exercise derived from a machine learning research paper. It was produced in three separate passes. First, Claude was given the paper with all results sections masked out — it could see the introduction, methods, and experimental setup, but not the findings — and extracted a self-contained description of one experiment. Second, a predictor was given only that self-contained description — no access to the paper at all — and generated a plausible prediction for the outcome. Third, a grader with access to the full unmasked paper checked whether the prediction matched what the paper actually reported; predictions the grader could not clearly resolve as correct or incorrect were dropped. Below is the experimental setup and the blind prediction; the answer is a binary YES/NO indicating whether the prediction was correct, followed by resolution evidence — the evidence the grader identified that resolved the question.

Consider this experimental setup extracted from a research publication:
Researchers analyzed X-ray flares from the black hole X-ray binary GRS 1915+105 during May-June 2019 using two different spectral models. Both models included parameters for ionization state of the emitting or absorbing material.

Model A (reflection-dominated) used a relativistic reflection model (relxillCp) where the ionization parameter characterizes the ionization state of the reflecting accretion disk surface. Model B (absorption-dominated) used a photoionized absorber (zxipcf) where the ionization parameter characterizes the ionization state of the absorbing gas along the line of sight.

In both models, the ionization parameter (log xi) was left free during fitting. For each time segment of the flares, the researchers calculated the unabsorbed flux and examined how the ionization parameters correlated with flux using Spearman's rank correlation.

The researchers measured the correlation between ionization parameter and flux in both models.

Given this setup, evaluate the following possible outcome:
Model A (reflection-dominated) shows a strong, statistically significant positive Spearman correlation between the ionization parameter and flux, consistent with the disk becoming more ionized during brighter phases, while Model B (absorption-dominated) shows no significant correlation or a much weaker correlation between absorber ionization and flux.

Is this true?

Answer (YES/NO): NO